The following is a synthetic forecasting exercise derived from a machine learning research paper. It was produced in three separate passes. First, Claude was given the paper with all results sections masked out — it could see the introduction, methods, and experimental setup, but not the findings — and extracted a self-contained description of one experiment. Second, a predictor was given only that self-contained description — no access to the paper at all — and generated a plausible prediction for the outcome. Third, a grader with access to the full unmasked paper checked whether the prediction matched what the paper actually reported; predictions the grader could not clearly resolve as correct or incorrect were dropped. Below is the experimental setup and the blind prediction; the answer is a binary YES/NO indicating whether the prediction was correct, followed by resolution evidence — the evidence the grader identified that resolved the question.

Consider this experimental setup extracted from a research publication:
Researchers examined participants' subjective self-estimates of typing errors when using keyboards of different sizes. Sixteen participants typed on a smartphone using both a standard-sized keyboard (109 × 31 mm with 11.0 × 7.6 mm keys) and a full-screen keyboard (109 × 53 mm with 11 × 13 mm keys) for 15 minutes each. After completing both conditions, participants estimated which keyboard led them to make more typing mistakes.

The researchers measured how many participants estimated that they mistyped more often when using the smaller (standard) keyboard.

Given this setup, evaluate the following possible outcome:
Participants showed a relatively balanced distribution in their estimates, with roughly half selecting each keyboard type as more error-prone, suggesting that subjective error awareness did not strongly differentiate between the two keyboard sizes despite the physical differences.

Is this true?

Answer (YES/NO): NO